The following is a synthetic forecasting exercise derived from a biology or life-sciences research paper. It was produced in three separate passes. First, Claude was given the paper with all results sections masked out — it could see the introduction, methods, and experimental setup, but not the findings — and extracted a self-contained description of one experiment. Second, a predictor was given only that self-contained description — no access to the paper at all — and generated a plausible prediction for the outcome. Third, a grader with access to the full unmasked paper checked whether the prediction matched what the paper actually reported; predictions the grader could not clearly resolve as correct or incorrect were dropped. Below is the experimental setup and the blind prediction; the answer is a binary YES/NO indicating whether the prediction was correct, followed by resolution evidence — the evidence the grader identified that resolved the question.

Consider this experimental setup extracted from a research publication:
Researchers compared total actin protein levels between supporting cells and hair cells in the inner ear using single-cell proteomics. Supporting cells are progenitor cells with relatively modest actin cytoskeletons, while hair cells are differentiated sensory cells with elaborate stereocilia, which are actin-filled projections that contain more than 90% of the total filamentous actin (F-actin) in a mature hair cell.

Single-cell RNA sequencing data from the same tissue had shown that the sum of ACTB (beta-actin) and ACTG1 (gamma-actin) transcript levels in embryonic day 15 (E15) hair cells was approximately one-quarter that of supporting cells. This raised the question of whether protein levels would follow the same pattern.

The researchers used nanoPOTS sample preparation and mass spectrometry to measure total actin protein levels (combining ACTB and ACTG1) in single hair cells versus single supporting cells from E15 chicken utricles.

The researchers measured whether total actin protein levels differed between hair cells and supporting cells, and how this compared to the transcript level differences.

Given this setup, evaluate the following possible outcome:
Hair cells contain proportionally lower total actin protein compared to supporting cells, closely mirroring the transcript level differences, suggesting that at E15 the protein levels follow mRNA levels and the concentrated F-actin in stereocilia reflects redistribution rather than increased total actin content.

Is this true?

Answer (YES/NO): NO